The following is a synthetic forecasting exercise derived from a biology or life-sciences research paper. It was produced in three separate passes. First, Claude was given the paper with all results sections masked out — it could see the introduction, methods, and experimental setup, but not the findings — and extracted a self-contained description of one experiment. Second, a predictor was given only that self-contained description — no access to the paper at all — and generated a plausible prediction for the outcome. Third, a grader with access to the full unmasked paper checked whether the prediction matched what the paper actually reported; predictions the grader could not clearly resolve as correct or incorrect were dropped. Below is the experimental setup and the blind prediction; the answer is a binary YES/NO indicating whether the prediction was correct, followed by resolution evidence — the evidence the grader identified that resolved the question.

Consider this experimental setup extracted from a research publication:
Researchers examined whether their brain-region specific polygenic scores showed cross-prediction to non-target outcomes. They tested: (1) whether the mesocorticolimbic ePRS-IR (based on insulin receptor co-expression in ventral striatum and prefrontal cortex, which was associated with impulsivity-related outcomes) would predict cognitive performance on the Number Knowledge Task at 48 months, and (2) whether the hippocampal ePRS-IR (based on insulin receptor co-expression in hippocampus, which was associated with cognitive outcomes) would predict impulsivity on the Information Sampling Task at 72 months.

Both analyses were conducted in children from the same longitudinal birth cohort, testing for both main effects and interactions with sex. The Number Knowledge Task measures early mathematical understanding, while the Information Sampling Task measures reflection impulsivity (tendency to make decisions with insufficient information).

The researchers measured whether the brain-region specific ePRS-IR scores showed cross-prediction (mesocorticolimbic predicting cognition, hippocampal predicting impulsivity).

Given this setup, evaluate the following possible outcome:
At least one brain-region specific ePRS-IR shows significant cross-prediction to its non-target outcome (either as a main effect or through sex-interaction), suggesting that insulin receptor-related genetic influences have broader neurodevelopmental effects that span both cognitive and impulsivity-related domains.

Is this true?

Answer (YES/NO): NO